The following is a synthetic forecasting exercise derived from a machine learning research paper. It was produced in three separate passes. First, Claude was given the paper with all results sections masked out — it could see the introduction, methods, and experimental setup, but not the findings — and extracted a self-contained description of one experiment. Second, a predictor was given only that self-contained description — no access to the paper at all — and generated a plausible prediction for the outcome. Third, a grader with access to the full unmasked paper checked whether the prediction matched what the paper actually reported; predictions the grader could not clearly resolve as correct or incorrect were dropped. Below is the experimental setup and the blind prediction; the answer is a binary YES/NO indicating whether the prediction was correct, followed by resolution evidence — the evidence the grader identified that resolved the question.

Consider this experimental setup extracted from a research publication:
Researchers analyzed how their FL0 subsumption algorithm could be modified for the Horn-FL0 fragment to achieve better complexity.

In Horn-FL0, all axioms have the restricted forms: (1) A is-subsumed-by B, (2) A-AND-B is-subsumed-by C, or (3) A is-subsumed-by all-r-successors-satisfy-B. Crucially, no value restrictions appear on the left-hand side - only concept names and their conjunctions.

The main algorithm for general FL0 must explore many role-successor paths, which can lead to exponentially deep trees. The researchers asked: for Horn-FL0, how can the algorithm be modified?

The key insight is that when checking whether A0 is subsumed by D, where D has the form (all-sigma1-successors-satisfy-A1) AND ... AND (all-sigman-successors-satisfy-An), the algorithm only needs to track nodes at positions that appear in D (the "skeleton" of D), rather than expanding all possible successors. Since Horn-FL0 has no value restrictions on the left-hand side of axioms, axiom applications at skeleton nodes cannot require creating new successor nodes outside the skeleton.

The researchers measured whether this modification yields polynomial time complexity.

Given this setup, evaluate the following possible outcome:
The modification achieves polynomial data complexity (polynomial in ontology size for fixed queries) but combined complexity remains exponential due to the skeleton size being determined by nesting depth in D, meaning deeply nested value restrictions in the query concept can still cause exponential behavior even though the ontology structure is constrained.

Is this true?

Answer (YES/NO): NO